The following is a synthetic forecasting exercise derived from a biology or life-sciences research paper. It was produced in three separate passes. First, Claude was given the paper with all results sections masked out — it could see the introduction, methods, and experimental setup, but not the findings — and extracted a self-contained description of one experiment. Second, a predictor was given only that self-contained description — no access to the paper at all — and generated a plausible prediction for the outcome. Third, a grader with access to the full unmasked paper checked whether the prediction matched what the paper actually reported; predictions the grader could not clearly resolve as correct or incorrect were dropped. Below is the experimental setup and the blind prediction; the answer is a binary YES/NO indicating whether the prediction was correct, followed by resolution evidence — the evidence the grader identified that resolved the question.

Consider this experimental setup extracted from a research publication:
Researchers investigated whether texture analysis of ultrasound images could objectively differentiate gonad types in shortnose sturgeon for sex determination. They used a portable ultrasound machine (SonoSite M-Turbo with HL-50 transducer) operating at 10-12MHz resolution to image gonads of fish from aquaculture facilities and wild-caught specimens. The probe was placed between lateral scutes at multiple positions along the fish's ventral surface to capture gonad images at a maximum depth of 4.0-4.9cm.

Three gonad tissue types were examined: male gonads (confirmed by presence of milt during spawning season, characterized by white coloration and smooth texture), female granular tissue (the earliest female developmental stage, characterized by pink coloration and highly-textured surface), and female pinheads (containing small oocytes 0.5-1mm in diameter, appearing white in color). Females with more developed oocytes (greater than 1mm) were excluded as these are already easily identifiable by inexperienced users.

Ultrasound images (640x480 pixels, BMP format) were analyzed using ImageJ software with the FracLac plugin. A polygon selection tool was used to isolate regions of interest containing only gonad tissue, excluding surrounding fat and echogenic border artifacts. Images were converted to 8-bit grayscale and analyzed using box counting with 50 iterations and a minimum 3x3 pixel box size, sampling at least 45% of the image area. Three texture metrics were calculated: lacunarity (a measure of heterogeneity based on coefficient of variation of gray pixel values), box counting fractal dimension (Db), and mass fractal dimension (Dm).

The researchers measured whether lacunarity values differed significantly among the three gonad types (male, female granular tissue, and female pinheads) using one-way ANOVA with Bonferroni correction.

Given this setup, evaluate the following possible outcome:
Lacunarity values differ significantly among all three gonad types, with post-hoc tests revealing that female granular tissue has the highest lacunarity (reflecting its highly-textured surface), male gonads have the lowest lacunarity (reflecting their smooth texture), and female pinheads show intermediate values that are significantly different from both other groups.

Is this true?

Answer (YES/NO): NO